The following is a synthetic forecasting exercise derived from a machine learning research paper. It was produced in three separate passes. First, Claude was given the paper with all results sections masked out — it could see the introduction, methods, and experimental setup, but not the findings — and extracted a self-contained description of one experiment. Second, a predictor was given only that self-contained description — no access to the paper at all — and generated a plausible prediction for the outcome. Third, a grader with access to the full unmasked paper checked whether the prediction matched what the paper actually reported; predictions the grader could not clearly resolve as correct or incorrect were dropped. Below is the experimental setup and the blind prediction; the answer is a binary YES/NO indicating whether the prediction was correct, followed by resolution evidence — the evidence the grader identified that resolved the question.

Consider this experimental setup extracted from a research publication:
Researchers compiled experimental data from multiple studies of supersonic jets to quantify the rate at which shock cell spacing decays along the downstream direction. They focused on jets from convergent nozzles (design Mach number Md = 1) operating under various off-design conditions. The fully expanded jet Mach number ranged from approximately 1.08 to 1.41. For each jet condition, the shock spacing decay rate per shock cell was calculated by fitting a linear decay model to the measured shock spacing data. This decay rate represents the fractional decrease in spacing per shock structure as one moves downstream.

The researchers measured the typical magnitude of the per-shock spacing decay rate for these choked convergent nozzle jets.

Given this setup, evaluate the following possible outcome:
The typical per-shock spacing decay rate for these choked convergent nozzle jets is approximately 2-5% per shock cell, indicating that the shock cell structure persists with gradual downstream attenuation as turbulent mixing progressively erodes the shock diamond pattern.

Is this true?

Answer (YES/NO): NO